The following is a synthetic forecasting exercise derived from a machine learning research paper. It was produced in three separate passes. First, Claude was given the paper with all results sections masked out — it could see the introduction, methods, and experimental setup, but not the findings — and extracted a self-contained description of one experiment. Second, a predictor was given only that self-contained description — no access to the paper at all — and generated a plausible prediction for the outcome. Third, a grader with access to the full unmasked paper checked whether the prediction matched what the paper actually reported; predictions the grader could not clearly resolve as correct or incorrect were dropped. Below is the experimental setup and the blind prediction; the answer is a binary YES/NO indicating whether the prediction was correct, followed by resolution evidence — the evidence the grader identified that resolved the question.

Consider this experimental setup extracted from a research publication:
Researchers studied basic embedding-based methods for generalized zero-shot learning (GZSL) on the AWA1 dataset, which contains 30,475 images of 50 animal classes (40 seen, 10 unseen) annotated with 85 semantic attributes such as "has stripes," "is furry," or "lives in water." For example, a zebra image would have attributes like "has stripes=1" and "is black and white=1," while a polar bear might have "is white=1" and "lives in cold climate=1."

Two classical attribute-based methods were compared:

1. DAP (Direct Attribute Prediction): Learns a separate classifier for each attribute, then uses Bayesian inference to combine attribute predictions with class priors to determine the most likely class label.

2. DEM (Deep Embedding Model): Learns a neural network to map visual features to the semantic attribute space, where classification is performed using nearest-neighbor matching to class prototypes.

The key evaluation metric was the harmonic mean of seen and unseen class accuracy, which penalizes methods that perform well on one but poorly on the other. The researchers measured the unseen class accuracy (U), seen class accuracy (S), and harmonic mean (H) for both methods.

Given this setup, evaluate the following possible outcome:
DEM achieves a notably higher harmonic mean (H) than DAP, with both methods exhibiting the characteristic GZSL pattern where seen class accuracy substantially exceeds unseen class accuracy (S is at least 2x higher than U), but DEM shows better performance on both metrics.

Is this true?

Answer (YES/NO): NO